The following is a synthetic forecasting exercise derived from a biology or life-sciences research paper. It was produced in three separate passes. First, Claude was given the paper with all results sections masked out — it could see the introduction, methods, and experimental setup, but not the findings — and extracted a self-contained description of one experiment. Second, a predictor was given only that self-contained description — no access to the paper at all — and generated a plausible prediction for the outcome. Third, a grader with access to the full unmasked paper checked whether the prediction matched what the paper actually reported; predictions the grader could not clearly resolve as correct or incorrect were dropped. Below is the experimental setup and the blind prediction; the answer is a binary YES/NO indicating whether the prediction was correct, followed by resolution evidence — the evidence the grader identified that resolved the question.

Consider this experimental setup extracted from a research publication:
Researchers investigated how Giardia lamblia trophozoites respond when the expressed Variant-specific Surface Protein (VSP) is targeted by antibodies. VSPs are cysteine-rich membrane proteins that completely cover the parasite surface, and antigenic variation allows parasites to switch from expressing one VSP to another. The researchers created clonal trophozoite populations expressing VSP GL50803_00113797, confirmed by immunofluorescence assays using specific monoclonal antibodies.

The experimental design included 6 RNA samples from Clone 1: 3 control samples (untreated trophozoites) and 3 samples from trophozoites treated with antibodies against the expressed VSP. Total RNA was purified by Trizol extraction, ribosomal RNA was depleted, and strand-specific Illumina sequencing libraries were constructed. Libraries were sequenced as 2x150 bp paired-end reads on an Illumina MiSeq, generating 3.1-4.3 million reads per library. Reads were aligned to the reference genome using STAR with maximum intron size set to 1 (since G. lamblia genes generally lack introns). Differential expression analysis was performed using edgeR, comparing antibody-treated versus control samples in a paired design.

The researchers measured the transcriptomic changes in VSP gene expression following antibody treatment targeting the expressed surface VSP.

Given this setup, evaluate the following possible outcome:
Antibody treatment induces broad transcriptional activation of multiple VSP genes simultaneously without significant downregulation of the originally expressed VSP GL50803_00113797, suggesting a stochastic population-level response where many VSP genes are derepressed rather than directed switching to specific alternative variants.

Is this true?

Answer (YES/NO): NO